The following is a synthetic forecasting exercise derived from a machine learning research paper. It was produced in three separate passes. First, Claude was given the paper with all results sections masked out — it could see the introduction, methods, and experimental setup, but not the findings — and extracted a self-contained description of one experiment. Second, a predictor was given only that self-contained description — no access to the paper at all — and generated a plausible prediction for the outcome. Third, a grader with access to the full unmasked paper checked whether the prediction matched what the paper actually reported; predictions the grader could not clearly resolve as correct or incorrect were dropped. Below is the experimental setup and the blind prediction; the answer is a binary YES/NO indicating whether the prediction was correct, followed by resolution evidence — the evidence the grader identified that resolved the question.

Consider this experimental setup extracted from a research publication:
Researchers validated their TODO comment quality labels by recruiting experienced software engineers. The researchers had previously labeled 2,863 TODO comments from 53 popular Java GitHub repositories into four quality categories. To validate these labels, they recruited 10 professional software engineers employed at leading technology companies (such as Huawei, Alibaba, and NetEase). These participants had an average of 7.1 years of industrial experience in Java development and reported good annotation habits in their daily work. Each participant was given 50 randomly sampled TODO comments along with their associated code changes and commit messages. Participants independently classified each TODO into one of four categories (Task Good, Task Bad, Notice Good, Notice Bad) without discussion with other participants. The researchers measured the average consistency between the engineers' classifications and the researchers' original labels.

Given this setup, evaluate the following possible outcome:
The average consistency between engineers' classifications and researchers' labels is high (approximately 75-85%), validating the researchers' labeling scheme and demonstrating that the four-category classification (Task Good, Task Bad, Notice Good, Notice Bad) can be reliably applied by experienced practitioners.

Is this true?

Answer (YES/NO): YES